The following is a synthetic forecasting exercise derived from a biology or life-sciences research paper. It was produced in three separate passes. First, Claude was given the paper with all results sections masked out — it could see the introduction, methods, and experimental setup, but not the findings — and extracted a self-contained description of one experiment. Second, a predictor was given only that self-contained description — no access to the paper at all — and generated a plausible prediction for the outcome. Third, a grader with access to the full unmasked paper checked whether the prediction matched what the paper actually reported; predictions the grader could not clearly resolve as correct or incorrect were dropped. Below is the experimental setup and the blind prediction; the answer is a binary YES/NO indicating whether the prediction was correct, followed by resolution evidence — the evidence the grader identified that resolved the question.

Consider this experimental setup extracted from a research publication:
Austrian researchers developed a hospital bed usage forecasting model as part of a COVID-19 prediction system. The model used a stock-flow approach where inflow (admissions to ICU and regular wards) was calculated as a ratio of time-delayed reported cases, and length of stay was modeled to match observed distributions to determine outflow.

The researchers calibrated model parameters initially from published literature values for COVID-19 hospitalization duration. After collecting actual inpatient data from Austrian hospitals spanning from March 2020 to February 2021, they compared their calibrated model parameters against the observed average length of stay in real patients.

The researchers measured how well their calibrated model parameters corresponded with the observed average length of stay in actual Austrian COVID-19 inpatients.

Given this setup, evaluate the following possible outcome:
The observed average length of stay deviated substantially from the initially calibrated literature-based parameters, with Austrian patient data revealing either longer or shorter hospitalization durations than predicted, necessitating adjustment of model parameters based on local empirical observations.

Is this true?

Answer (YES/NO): NO